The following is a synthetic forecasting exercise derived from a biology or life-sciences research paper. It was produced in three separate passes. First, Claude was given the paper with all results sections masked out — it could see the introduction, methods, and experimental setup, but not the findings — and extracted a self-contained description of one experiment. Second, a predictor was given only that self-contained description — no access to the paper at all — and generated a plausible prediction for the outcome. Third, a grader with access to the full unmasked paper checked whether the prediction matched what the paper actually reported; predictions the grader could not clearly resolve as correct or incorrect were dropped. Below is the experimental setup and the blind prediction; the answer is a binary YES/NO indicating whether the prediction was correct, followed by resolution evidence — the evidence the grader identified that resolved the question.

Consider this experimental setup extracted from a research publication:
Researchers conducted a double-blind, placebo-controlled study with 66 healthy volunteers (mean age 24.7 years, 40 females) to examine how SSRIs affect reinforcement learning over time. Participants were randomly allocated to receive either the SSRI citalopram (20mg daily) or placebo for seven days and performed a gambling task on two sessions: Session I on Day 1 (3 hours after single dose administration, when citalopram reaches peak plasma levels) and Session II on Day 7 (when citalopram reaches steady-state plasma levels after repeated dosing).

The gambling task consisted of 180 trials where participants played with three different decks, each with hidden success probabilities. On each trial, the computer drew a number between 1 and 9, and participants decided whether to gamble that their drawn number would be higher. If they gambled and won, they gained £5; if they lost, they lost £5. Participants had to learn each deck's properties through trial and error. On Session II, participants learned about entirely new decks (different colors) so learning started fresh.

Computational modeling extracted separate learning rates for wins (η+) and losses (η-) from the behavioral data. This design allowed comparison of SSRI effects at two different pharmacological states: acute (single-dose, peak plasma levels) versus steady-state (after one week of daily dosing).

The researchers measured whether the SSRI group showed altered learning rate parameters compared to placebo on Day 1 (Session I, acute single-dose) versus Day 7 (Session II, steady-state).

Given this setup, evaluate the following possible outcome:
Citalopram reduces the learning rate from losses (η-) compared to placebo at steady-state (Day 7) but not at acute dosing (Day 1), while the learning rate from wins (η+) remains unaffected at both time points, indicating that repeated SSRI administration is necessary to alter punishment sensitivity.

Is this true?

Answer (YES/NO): NO